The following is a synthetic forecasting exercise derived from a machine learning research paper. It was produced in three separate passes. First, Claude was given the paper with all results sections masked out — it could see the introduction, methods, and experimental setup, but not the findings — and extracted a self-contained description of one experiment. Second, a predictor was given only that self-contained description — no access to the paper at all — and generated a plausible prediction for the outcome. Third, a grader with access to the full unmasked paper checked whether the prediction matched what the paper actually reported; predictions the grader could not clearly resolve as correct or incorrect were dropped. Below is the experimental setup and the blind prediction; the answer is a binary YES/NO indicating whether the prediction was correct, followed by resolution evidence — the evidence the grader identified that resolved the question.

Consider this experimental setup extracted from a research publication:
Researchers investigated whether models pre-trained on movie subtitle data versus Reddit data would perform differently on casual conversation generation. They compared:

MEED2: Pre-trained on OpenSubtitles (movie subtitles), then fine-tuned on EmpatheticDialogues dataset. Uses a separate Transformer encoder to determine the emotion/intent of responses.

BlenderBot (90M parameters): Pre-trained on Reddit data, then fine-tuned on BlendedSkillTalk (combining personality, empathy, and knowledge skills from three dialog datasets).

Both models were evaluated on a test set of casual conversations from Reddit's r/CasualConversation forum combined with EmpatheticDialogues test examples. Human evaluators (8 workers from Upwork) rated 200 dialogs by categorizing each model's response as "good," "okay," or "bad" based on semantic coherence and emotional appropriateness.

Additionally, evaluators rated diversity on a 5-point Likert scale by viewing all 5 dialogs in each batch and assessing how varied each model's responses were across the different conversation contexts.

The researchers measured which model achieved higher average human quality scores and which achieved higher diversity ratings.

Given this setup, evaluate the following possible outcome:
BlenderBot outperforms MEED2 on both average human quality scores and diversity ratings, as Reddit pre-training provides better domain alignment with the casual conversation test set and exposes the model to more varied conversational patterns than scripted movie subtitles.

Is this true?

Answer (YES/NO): NO